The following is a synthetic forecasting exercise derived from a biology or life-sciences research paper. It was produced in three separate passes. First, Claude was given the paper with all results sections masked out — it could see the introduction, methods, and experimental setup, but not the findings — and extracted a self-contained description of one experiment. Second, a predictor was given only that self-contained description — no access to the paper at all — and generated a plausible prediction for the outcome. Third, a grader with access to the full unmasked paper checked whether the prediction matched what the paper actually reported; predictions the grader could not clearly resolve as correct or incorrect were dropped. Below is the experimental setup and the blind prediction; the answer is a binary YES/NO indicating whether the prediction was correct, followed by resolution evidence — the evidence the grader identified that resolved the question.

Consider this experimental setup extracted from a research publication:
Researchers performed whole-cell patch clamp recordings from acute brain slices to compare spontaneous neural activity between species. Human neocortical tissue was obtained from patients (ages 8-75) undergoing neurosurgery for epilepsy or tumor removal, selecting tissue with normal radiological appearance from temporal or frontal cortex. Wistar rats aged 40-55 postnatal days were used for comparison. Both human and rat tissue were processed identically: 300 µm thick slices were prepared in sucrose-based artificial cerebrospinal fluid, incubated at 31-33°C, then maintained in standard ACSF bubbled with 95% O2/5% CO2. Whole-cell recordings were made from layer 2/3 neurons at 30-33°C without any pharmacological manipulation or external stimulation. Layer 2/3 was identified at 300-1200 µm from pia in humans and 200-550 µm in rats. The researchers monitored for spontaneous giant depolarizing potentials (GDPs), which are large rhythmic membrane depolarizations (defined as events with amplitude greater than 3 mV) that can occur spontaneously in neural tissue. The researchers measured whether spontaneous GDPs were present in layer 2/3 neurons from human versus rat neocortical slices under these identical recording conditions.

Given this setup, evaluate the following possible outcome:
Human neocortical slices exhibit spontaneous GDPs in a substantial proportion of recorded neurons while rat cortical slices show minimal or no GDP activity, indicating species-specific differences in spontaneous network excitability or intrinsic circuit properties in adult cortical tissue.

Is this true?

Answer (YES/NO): YES